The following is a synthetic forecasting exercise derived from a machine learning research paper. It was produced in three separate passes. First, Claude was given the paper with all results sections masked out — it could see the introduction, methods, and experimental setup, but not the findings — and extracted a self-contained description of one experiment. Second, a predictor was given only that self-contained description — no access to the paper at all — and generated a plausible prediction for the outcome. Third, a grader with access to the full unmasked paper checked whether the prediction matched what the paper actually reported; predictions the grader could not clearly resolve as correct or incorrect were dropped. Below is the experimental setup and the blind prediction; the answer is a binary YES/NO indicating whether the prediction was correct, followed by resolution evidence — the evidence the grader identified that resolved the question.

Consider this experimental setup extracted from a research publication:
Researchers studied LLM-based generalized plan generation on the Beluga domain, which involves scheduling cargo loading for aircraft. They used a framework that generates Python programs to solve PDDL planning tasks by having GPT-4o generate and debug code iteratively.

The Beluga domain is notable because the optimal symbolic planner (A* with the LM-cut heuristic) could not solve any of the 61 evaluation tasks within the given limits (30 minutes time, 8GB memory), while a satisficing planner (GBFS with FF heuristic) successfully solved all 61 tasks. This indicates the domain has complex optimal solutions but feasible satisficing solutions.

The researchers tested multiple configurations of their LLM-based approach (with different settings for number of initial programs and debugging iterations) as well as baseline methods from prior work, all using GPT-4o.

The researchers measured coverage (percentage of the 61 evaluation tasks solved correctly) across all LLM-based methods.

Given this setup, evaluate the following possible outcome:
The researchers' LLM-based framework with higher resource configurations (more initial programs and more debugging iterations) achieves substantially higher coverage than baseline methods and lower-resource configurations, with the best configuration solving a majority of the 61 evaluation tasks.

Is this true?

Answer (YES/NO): NO